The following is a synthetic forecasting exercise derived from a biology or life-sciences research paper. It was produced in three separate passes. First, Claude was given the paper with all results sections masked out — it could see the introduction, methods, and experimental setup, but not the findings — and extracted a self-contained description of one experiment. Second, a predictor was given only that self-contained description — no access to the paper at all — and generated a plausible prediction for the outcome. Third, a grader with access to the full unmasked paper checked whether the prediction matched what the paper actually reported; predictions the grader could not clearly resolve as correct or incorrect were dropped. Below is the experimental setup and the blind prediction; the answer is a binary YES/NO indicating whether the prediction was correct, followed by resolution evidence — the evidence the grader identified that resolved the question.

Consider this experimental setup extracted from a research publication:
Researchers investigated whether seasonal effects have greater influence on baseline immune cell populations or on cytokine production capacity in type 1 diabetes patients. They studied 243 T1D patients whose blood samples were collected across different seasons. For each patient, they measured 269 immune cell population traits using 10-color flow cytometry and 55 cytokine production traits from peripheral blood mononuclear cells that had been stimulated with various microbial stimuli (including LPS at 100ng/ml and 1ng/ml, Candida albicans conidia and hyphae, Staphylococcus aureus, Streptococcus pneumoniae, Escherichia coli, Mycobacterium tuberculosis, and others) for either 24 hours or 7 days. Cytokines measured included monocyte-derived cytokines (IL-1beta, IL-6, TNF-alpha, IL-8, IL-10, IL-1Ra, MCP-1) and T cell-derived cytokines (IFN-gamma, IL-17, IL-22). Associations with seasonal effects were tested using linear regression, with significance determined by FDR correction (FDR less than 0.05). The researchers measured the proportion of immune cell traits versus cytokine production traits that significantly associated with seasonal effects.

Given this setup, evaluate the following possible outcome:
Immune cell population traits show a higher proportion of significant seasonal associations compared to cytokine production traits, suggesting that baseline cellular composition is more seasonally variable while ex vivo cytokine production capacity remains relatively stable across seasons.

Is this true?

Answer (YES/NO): NO